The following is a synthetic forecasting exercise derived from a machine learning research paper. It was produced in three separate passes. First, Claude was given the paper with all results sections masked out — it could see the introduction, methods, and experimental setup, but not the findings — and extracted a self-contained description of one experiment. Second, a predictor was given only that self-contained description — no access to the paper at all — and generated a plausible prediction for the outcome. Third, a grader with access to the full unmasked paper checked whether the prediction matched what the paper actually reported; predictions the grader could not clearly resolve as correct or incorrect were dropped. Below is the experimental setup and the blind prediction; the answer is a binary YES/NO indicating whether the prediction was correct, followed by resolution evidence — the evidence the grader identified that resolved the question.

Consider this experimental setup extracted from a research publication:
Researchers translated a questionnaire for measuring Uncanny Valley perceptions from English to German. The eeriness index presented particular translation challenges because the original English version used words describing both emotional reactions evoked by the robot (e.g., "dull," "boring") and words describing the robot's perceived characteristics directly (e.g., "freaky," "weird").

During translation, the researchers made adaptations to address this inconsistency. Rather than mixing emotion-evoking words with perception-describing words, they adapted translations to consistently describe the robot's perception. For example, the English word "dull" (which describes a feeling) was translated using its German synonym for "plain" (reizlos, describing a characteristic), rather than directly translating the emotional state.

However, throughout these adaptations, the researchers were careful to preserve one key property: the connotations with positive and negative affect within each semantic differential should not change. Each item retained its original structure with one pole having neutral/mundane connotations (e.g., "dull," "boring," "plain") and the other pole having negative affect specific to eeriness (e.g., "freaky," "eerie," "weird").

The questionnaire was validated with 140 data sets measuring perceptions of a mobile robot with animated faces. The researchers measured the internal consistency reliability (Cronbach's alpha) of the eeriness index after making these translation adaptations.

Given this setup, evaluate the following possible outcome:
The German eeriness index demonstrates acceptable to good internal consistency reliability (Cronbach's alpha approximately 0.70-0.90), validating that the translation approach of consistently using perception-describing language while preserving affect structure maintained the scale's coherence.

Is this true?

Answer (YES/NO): YES